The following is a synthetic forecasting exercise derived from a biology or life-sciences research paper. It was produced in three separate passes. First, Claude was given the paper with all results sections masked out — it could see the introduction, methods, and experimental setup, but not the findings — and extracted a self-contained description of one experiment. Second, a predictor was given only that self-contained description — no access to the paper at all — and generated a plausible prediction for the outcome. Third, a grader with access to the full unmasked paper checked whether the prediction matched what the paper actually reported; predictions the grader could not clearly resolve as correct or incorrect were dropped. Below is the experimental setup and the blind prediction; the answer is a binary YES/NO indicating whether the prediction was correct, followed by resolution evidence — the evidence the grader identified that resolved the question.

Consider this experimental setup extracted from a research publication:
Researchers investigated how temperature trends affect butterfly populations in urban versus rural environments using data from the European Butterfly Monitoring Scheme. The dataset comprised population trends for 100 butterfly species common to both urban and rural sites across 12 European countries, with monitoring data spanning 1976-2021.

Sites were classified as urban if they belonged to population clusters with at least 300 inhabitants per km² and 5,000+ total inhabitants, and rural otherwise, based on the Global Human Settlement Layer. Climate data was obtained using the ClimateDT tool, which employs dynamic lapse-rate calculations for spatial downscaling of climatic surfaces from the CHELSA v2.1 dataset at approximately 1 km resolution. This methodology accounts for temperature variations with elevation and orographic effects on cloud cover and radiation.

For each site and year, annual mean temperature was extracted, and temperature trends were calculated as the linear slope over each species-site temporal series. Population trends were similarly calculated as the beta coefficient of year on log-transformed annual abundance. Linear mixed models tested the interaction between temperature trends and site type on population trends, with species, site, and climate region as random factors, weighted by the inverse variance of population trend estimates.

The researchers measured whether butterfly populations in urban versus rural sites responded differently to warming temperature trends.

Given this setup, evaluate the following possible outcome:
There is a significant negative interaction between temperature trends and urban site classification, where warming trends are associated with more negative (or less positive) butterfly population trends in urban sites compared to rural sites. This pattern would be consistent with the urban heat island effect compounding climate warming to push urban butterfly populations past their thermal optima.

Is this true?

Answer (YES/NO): YES